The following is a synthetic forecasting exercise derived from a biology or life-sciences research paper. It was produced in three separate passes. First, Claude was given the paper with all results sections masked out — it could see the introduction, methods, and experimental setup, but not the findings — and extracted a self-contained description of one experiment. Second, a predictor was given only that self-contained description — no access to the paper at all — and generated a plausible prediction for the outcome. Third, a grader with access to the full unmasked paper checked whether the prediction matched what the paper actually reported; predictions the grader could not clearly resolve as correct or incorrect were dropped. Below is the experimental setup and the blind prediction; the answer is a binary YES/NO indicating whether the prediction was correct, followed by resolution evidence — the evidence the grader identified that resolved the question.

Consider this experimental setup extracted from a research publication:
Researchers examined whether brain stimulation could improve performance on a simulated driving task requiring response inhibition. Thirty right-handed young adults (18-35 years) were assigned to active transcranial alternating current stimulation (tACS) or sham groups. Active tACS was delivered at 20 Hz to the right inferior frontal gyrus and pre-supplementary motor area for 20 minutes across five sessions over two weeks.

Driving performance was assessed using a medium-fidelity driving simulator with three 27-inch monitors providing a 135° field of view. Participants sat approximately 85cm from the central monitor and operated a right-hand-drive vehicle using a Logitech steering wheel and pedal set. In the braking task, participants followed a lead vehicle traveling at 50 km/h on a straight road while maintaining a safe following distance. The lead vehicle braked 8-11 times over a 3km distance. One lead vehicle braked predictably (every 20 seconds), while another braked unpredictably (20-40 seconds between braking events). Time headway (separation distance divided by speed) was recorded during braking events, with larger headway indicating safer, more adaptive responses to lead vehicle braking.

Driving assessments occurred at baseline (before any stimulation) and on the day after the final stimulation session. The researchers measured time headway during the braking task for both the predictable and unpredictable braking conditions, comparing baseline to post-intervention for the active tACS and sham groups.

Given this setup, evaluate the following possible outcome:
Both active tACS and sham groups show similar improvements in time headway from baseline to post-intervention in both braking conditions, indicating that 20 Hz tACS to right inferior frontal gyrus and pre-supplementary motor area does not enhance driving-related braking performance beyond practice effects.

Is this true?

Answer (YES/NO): YES